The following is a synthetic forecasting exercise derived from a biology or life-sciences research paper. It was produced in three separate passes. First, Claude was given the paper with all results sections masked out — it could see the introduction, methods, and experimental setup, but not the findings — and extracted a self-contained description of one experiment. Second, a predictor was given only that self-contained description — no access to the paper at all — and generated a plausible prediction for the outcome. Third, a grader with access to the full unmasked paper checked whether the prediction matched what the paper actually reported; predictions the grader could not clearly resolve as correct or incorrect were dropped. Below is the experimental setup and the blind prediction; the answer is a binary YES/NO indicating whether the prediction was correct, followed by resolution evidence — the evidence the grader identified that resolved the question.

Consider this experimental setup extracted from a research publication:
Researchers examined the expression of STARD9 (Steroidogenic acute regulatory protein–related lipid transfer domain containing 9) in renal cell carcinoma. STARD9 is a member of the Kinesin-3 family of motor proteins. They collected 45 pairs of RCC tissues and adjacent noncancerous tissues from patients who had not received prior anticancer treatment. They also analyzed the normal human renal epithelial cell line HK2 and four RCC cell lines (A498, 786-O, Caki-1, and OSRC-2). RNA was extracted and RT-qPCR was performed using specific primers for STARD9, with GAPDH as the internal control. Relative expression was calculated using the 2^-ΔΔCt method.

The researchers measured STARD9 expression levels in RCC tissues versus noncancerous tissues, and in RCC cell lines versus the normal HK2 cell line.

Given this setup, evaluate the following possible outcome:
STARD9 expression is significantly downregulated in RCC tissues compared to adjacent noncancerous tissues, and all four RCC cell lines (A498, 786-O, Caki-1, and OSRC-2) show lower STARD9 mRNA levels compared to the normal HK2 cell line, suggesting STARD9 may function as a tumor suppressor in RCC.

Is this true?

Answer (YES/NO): NO